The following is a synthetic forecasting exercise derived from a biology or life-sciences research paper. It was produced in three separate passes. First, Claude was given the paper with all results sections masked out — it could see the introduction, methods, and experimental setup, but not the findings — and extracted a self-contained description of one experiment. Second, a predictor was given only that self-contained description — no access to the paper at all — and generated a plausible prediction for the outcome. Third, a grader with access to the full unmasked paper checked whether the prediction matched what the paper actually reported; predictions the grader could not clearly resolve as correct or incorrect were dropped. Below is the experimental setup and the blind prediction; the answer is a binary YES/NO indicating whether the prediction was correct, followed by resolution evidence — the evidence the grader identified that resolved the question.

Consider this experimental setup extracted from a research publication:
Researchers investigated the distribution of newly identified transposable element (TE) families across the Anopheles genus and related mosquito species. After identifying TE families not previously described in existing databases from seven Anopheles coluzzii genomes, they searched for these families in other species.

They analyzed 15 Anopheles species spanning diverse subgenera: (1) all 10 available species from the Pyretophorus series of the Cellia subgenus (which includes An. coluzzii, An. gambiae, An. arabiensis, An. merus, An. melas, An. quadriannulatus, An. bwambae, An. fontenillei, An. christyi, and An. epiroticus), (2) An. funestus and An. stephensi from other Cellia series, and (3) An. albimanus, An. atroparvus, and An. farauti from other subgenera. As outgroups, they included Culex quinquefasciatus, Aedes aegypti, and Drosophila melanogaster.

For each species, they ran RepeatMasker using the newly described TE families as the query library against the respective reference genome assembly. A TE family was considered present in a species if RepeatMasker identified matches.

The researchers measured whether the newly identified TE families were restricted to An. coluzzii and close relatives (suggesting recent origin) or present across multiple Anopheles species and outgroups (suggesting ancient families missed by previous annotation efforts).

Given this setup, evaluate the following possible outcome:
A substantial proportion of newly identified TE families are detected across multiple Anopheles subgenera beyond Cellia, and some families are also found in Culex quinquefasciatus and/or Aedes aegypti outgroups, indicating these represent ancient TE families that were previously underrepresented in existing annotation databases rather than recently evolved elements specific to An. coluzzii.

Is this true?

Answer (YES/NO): NO